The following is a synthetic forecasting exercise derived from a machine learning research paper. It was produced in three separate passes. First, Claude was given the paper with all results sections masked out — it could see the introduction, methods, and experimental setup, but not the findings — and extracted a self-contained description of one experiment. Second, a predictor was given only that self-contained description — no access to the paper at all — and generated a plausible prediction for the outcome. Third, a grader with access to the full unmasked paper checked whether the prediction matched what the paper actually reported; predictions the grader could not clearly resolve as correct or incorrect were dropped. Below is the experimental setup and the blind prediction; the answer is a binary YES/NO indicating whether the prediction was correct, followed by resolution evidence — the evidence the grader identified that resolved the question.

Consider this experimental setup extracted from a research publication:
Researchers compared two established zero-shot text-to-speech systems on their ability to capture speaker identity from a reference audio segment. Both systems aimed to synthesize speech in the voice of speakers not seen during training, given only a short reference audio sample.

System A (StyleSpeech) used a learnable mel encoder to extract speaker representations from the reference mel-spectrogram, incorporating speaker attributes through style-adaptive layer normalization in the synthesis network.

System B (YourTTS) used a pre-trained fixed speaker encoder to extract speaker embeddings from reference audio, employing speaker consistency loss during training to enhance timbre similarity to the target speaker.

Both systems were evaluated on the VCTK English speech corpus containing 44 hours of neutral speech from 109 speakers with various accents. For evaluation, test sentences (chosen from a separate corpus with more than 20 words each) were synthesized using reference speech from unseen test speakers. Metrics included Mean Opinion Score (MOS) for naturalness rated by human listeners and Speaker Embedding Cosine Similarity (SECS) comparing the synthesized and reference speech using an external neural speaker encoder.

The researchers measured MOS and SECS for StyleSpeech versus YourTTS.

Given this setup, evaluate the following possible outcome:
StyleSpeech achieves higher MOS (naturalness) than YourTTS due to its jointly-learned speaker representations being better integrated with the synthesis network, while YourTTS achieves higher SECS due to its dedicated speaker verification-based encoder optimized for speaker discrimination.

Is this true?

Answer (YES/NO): NO